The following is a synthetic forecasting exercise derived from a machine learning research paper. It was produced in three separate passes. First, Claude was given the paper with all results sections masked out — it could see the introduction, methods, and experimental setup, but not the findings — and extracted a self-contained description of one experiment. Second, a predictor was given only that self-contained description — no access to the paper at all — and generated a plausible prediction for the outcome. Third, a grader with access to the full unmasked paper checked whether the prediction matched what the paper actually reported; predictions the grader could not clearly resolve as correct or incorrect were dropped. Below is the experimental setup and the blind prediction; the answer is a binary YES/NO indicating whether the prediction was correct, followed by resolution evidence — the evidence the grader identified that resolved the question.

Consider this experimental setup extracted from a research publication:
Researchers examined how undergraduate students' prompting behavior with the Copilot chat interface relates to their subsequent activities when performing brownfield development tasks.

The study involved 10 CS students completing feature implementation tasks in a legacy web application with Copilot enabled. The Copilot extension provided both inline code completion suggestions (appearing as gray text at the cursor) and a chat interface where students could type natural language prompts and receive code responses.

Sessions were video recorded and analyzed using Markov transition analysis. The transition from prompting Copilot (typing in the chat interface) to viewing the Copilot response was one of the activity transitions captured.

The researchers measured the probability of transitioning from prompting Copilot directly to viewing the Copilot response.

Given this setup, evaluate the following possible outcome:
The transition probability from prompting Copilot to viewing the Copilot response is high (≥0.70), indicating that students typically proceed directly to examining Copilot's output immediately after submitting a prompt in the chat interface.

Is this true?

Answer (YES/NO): YES